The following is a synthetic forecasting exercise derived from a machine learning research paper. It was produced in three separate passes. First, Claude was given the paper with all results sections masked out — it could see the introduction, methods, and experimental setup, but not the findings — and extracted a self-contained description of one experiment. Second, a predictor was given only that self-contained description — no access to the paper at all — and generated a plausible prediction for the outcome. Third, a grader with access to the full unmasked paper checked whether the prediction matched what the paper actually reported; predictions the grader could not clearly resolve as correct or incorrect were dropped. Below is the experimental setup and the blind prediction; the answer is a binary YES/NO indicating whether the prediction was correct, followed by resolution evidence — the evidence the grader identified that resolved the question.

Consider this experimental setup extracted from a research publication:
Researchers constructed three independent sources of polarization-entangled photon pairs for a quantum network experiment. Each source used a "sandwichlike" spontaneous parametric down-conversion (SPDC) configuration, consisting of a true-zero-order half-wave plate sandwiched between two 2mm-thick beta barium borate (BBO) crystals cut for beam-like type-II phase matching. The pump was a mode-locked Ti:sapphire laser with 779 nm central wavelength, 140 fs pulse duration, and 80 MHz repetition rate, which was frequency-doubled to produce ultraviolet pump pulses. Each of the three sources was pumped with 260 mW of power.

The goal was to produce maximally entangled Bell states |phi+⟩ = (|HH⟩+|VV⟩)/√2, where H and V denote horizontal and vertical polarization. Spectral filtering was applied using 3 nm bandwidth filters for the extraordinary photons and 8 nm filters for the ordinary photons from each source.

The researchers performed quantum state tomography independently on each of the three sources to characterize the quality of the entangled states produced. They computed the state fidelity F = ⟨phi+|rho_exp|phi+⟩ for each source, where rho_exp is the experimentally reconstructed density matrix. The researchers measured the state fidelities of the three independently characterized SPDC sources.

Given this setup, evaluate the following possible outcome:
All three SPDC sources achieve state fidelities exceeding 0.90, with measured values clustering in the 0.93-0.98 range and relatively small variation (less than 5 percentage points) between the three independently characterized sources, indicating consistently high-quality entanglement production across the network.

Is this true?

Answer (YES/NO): NO